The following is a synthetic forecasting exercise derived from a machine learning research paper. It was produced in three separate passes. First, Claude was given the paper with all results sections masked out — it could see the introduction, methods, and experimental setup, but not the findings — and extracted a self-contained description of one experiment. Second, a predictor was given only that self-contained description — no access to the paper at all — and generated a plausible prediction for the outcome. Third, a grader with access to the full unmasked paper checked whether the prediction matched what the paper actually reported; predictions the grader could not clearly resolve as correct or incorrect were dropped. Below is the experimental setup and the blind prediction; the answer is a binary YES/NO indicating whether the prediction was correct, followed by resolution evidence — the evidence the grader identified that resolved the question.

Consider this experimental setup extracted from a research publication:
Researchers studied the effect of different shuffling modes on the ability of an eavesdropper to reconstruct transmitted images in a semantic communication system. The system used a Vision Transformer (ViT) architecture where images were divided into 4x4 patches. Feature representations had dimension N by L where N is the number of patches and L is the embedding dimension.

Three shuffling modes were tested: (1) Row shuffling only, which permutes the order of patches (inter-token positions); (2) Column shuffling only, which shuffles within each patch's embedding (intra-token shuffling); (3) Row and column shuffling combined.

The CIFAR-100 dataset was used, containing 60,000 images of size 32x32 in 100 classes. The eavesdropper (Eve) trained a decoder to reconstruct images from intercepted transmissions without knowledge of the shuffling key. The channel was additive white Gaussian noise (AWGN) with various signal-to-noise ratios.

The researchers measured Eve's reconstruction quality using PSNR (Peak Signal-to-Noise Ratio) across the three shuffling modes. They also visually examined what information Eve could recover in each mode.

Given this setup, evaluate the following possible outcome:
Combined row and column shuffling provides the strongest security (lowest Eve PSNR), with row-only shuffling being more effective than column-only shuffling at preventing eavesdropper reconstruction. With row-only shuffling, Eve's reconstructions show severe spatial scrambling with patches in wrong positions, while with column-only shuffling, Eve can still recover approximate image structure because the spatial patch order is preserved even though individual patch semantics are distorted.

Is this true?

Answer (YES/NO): YES